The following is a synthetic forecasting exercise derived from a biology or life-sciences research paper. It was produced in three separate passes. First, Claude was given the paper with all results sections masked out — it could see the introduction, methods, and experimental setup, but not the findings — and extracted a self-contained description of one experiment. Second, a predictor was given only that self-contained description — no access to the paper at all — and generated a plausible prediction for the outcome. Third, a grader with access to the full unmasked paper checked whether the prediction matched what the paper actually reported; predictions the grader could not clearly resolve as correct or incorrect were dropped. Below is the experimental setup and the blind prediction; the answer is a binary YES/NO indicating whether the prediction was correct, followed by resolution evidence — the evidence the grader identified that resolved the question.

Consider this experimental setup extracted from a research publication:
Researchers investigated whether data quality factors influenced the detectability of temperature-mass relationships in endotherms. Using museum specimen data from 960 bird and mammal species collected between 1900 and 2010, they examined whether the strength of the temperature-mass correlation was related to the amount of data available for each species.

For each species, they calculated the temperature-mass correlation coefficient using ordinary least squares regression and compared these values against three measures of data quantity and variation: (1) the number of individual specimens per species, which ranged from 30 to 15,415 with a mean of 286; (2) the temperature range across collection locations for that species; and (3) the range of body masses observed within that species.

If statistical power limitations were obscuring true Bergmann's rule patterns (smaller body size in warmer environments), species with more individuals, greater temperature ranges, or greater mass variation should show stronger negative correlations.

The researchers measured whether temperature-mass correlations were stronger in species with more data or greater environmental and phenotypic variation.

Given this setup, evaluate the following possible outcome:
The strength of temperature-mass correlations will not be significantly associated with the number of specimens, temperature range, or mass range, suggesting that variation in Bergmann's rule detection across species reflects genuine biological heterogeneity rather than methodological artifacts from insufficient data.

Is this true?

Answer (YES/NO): YES